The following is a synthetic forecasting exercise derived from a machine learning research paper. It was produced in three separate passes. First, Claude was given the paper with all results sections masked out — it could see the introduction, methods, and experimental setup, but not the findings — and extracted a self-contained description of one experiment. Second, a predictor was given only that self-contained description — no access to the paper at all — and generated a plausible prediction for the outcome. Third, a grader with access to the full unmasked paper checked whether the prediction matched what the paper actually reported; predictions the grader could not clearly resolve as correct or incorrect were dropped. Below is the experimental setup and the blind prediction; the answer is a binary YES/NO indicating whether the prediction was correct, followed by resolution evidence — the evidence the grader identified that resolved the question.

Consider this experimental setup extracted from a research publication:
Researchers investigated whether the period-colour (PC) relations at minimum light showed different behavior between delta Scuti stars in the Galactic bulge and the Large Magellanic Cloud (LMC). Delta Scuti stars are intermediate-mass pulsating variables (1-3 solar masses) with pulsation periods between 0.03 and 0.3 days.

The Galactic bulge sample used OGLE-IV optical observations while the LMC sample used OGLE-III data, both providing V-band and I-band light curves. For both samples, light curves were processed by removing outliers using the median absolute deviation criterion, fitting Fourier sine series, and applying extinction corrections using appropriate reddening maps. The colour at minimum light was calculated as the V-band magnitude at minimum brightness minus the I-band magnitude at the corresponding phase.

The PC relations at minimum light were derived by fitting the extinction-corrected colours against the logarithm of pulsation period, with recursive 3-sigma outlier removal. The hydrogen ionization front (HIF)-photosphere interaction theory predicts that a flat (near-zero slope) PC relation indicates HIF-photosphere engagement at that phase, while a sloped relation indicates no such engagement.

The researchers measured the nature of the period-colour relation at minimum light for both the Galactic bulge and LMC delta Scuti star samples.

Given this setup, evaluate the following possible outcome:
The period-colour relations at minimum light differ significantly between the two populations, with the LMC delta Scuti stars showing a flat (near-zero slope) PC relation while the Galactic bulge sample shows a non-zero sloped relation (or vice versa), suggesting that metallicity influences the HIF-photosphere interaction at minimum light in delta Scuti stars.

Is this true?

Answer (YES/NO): NO